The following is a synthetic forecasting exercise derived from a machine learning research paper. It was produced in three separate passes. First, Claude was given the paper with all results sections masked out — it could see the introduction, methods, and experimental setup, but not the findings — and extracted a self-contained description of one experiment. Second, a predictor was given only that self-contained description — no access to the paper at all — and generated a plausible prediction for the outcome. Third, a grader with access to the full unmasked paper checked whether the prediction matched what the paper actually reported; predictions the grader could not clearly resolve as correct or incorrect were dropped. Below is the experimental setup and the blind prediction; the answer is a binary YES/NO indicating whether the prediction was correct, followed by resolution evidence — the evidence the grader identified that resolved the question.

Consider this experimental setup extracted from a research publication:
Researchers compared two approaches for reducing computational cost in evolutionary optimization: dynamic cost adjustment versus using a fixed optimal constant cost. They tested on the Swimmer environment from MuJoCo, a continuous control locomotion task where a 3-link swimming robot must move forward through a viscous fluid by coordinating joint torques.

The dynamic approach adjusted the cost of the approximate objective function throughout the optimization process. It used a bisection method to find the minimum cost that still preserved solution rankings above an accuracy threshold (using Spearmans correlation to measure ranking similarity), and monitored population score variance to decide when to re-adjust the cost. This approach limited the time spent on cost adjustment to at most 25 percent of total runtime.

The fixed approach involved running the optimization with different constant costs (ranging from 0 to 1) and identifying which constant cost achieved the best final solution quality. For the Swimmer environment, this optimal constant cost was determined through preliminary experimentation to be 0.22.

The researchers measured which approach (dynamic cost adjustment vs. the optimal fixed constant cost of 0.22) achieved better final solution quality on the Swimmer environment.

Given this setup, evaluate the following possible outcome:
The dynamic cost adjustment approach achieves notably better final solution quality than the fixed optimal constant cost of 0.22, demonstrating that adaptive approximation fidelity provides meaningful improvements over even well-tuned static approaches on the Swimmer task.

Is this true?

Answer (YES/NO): NO